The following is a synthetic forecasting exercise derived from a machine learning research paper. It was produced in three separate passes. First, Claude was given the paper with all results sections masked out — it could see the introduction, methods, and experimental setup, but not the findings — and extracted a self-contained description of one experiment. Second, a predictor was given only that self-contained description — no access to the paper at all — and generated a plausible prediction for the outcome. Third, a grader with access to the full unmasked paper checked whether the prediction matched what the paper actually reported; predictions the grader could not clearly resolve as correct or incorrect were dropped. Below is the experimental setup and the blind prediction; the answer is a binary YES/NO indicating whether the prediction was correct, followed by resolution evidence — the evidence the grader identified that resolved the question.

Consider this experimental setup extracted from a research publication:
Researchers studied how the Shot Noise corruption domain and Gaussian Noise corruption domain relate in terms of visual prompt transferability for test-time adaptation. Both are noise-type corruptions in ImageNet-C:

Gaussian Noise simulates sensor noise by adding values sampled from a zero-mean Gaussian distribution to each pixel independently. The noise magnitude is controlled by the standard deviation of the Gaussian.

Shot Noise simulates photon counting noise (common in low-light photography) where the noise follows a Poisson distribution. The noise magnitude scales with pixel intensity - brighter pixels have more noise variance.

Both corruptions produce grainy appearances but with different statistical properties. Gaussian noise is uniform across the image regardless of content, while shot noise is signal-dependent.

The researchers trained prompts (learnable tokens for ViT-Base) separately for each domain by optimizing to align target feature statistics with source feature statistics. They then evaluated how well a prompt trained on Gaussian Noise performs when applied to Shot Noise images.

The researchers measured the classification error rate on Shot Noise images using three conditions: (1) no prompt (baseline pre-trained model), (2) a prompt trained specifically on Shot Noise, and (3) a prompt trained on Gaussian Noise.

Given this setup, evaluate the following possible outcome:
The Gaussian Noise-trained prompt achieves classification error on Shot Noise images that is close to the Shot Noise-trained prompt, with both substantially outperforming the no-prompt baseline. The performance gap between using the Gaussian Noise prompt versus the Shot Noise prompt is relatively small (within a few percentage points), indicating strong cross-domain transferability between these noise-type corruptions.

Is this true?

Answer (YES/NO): YES